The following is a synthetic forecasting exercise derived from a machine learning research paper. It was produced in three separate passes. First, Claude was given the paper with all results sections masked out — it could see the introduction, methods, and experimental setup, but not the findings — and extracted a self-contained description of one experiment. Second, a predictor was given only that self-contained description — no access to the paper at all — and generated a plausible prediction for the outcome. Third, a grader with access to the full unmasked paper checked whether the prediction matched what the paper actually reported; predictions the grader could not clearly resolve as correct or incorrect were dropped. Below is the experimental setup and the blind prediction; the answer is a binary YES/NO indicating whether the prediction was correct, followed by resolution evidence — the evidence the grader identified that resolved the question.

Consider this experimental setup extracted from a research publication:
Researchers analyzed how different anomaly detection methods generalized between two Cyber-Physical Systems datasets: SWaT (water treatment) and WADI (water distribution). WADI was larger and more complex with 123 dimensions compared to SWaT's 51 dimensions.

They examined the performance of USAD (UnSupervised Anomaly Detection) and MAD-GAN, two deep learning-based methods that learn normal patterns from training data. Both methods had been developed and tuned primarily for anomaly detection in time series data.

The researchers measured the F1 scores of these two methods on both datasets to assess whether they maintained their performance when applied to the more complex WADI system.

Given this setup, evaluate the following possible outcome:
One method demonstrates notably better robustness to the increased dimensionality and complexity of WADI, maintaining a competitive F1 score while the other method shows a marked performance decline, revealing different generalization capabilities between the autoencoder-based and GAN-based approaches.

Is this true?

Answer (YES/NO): NO